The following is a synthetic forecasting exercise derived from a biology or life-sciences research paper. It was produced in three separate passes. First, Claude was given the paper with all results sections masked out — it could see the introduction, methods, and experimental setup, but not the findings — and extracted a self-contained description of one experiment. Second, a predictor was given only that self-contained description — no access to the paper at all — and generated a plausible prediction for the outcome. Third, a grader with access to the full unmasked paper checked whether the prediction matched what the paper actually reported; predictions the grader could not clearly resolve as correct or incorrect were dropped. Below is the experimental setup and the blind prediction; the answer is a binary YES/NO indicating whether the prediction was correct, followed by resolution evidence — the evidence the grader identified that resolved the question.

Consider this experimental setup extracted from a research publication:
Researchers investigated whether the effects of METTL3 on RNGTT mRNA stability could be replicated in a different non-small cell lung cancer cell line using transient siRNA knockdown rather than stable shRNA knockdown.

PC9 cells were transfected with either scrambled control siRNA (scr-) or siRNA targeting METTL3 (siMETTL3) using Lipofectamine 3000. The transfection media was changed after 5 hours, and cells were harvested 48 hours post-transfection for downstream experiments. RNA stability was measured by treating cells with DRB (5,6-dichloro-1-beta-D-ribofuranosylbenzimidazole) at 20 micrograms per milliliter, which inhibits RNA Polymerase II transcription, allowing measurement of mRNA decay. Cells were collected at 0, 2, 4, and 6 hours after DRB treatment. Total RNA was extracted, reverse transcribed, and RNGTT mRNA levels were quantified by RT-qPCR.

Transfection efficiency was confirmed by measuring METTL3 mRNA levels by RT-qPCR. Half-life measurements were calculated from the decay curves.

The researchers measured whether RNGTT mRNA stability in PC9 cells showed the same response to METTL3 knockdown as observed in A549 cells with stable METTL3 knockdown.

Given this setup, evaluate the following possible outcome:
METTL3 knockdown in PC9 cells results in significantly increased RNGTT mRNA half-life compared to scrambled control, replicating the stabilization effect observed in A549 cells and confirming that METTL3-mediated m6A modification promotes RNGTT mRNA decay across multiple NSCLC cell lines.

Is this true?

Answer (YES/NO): NO